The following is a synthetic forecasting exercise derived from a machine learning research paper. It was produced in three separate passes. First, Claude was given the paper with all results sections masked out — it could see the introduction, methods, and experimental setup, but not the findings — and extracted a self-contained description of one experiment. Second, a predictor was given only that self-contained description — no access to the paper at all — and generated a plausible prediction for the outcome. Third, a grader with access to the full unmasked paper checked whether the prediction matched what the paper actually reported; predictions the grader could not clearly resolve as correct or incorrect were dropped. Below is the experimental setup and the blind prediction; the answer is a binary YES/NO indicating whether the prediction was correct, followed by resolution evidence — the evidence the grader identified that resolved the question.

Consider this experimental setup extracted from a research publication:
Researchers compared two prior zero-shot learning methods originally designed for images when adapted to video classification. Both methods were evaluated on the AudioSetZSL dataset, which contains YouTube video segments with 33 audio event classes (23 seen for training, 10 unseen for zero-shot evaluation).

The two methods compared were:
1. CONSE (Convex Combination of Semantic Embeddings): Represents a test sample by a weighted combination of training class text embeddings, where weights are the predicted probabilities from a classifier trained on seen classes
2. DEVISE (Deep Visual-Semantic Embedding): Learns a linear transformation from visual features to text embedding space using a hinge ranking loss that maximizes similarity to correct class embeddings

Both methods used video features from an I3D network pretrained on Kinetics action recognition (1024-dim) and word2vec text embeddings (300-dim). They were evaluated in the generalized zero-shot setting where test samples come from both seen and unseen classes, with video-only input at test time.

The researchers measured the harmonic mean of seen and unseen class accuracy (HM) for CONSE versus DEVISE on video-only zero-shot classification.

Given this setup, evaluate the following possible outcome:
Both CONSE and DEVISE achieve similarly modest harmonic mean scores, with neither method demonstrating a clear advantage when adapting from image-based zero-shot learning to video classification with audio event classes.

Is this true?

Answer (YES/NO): NO